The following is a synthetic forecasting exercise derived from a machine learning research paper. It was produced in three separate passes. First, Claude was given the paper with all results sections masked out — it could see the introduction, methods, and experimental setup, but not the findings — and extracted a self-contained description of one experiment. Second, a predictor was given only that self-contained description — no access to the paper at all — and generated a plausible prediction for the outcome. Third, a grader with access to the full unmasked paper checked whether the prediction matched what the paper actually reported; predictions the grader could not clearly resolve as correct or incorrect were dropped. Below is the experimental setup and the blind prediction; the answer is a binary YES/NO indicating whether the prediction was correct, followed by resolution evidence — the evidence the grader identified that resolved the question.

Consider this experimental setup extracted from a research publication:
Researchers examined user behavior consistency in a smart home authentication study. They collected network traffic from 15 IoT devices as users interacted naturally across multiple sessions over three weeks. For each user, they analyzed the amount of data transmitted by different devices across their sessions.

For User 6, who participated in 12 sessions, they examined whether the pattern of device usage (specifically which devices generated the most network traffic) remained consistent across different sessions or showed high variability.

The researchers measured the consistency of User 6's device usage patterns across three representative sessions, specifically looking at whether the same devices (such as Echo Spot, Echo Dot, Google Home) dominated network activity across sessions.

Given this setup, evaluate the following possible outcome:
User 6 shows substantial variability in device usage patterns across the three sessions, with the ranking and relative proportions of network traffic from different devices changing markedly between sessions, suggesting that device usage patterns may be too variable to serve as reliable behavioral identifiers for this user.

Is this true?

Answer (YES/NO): NO